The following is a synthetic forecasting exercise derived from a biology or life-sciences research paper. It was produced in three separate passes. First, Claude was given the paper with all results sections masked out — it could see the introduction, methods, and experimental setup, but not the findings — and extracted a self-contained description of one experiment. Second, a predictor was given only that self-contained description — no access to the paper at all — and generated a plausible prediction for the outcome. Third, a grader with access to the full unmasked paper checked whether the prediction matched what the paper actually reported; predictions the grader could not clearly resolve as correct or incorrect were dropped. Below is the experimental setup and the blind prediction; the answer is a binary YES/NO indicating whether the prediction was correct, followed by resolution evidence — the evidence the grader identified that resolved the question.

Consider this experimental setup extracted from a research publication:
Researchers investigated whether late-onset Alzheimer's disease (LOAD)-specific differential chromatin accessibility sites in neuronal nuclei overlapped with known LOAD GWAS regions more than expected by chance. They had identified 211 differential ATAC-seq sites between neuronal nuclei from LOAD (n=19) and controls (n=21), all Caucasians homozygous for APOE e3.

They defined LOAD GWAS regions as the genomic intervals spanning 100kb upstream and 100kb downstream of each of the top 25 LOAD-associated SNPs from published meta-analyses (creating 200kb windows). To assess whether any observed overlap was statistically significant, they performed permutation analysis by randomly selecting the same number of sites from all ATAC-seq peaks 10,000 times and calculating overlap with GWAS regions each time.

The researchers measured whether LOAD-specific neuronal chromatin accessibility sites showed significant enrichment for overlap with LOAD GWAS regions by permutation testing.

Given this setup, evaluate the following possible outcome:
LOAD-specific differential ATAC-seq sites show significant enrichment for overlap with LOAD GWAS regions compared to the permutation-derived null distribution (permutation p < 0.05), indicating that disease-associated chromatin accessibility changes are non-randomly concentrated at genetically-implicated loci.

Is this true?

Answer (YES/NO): NO